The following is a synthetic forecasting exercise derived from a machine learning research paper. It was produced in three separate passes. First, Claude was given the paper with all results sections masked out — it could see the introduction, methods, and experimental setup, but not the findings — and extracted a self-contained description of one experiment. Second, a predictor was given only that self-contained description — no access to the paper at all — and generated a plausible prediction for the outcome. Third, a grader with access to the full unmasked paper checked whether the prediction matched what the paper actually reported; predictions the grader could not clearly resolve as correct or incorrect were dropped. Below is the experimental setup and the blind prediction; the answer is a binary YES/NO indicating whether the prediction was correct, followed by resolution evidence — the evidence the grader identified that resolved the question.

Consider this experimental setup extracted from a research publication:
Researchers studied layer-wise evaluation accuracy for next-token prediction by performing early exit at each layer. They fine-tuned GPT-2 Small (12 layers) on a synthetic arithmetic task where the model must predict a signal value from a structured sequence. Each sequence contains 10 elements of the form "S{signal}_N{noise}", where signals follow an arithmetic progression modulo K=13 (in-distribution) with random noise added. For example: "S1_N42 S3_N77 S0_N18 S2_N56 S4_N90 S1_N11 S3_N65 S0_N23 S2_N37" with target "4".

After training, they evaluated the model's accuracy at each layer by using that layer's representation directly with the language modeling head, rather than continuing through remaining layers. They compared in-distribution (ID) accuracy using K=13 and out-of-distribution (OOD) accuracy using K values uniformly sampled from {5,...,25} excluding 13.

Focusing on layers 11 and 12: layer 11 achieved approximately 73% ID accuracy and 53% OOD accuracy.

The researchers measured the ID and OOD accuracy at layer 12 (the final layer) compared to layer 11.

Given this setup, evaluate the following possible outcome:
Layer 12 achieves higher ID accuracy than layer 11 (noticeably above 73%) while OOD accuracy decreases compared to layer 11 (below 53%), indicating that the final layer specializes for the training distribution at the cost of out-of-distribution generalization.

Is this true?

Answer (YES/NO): YES